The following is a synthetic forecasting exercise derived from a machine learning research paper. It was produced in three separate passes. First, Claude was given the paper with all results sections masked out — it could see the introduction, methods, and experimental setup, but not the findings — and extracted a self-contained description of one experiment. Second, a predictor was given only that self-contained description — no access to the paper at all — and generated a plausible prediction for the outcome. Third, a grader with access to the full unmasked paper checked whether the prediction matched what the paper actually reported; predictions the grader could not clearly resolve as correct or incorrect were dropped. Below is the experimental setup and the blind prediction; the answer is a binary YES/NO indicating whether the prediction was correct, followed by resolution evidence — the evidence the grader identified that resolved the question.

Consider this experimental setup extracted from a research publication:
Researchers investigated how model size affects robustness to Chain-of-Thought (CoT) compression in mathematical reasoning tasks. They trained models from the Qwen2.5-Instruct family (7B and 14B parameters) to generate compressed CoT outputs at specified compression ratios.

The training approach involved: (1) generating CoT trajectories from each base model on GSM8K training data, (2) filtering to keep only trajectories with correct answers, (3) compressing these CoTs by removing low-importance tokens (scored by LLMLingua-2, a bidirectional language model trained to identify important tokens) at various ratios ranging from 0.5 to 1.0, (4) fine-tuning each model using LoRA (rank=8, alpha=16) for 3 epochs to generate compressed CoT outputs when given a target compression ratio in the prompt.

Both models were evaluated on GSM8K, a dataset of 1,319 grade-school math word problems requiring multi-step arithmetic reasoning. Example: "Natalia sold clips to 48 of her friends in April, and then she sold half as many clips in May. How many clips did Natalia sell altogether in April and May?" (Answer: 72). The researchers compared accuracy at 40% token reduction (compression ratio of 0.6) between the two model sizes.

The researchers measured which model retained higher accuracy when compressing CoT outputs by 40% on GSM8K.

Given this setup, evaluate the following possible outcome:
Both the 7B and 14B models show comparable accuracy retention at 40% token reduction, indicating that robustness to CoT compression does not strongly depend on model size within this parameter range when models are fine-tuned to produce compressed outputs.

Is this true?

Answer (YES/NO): NO